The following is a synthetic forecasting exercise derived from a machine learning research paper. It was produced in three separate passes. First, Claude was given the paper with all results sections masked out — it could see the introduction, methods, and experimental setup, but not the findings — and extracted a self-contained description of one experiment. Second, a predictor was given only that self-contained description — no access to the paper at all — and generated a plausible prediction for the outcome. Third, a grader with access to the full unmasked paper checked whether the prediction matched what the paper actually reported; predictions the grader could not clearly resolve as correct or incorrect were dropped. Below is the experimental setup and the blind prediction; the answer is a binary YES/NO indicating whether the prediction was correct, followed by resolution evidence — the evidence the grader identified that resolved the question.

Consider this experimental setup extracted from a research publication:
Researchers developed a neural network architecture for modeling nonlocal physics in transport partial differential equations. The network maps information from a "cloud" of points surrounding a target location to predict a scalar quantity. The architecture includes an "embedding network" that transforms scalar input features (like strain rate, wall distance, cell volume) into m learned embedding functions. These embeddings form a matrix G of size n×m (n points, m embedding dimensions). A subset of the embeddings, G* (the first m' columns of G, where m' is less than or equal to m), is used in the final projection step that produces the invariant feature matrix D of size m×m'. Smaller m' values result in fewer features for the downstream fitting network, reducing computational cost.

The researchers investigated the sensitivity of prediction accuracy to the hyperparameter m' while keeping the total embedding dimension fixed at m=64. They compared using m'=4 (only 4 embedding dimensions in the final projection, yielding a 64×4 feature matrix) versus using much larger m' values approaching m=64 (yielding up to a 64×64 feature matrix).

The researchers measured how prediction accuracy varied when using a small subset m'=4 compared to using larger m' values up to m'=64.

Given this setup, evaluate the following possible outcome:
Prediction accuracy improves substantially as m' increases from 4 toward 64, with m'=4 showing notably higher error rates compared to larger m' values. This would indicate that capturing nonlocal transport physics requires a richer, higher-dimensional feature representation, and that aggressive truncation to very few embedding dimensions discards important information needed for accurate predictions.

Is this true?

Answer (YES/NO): NO